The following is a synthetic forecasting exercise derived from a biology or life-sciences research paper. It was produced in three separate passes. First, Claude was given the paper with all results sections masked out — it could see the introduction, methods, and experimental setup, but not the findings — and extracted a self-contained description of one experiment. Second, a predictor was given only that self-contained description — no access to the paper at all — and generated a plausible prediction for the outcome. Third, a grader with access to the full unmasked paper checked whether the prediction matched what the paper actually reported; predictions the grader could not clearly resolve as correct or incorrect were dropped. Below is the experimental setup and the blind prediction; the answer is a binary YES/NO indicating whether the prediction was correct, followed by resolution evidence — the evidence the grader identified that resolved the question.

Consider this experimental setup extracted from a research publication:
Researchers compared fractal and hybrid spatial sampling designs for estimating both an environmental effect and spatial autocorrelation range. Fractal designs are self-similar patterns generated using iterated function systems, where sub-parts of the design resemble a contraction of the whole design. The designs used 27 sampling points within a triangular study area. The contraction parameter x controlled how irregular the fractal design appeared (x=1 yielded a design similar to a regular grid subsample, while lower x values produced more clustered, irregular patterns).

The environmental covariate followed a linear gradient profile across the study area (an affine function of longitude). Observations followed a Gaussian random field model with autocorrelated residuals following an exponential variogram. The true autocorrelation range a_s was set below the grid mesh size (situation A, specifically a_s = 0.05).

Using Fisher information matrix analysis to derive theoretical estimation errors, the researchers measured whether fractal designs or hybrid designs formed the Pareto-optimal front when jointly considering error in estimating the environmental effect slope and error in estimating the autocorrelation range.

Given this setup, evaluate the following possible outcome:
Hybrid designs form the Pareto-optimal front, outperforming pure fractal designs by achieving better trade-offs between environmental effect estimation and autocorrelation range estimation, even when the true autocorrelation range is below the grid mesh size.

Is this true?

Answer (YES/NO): NO